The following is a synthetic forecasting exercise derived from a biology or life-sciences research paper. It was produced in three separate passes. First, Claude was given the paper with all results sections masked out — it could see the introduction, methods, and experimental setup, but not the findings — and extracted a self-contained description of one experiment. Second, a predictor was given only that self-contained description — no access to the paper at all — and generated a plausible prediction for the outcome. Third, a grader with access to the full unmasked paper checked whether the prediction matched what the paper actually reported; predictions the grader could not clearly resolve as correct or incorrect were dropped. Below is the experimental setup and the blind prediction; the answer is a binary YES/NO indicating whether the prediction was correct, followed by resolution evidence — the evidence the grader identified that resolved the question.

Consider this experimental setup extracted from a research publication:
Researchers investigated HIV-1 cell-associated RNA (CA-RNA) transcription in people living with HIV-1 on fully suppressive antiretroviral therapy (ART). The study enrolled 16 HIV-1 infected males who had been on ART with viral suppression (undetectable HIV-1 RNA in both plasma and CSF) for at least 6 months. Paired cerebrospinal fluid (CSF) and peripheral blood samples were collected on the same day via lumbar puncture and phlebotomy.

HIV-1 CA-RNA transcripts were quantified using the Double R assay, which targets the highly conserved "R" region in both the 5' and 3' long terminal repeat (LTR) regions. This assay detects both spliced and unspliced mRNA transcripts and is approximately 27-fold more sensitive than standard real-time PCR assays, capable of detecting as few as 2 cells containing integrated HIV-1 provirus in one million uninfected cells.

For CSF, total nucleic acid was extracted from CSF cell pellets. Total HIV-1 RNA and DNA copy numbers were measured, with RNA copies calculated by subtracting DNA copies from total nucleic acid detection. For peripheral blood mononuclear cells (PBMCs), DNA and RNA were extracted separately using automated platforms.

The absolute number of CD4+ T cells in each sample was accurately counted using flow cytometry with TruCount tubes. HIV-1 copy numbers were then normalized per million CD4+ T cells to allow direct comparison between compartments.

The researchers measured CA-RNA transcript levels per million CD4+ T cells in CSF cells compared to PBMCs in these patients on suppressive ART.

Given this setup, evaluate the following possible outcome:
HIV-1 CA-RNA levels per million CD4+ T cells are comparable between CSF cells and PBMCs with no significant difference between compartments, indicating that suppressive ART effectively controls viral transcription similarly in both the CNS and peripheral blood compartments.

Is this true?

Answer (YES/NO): NO